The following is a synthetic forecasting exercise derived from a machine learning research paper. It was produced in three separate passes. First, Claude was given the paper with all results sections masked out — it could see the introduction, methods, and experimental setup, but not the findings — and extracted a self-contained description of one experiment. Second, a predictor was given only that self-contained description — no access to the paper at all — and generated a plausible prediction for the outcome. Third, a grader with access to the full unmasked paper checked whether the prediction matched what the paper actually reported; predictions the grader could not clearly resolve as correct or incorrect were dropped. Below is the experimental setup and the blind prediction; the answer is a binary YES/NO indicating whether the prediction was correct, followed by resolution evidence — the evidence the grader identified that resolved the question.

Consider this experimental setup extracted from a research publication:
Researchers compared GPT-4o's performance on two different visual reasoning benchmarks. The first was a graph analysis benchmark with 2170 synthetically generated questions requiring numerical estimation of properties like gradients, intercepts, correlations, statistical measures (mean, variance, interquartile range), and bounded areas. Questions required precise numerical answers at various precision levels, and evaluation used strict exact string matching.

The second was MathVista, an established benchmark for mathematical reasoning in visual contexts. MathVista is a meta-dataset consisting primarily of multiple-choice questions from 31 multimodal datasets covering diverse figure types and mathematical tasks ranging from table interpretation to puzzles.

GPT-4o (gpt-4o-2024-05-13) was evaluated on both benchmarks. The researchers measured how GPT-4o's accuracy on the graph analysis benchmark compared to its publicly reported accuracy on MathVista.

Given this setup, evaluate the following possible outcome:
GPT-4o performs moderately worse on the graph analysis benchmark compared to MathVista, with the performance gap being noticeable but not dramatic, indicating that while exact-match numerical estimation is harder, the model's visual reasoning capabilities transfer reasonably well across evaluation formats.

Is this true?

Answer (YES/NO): NO